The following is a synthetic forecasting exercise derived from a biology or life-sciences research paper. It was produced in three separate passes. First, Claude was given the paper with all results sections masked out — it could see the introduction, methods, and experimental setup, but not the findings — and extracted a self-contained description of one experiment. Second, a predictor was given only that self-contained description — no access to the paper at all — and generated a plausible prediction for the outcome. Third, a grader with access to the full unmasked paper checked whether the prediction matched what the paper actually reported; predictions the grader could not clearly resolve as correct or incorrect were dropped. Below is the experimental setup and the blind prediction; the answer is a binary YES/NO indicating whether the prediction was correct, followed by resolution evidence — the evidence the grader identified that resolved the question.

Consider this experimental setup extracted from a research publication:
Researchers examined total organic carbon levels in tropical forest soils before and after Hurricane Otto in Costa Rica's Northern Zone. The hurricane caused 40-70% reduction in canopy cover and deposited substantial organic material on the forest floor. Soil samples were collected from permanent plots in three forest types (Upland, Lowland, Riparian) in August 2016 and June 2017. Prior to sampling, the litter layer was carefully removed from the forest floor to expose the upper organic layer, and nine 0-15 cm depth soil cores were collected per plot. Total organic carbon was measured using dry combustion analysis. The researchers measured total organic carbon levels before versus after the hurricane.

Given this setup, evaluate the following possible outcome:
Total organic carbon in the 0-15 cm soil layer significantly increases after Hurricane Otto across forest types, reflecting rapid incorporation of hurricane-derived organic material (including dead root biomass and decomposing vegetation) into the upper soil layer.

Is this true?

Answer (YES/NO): NO